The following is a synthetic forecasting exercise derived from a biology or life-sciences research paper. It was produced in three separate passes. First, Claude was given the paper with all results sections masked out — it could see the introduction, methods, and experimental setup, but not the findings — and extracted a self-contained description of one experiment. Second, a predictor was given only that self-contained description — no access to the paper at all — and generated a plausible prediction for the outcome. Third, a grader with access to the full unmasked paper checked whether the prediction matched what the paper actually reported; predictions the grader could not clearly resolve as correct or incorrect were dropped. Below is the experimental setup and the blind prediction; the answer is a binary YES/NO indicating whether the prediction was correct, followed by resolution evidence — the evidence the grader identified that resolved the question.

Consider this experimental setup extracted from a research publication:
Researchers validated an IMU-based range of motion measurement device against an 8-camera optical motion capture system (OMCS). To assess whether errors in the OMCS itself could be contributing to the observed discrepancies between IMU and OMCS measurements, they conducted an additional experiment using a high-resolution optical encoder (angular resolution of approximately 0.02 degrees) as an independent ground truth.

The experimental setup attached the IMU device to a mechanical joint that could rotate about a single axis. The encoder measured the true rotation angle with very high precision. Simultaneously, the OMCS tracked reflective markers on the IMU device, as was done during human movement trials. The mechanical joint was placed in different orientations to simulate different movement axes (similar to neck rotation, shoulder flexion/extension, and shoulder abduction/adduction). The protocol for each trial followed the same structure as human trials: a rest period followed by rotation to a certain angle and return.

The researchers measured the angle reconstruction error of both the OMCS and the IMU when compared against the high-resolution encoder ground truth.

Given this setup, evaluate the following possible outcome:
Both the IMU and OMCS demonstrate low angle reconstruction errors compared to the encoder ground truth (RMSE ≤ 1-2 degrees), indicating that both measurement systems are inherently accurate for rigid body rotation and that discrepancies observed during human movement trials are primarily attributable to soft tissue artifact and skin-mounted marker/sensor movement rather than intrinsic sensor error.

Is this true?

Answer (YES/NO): NO